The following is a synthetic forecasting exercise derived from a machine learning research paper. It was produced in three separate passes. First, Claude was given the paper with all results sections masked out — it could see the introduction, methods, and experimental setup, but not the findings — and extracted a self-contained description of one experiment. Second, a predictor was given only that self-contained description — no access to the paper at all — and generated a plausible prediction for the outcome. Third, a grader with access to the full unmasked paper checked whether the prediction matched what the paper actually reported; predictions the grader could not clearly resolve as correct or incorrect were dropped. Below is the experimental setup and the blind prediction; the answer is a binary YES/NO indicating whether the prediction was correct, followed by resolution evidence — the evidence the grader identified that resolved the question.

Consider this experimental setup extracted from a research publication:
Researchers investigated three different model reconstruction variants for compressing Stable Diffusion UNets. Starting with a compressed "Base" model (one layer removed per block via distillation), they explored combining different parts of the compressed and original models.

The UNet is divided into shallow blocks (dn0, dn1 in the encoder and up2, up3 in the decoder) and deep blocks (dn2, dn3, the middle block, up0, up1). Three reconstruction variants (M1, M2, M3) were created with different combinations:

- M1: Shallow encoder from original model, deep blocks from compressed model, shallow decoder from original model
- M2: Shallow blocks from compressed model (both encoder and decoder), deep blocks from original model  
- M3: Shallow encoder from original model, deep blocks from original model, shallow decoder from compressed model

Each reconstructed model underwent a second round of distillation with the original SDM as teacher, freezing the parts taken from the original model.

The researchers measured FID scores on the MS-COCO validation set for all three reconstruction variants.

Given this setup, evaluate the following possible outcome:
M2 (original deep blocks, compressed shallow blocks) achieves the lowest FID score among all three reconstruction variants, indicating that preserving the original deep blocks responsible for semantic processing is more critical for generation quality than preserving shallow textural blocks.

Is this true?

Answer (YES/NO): YES